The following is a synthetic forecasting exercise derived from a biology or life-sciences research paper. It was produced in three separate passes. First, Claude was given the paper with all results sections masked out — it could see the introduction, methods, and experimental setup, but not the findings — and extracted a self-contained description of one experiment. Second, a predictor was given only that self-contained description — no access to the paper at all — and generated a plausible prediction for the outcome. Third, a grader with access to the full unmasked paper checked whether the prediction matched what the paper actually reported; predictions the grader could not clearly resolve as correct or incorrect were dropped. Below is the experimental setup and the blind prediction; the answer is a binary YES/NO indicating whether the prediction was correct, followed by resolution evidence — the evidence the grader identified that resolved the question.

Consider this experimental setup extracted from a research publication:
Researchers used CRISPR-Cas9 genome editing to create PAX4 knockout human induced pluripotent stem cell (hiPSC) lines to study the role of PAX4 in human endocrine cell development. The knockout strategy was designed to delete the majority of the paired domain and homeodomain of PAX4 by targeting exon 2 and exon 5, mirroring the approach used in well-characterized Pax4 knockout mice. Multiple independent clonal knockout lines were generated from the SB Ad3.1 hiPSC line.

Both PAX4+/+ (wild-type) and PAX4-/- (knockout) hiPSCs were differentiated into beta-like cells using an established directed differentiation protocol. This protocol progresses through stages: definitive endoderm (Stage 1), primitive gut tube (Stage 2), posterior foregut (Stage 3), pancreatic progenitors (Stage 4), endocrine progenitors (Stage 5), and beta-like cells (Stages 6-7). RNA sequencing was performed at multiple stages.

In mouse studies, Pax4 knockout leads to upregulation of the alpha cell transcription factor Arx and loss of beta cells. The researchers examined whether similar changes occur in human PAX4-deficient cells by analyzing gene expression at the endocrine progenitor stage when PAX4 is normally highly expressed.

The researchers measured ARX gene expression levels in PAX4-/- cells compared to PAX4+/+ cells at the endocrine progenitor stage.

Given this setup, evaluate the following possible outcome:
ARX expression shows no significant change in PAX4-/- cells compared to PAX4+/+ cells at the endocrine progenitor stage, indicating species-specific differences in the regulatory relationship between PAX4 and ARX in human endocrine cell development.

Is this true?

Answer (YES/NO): NO